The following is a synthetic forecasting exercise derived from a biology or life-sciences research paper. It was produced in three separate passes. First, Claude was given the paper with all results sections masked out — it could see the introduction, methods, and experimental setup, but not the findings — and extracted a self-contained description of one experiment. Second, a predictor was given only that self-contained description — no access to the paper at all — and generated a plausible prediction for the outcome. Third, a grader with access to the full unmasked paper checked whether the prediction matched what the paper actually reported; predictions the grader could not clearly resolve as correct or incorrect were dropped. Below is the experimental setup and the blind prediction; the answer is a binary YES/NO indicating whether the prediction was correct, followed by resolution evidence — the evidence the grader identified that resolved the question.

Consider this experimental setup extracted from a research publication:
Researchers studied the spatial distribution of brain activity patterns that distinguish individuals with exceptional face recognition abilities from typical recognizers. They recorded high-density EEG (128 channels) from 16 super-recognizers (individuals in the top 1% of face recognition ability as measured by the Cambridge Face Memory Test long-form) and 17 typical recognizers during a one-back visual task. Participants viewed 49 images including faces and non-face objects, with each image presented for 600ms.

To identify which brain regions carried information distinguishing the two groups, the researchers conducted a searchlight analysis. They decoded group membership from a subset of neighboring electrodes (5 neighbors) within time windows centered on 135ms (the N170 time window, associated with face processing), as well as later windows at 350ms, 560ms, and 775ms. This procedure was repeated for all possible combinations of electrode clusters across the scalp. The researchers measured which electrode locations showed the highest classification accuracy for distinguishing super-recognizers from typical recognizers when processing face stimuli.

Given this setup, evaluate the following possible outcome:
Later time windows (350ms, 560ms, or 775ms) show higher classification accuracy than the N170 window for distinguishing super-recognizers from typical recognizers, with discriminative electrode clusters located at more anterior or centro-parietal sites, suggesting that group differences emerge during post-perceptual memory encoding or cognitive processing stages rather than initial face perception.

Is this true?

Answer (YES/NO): NO